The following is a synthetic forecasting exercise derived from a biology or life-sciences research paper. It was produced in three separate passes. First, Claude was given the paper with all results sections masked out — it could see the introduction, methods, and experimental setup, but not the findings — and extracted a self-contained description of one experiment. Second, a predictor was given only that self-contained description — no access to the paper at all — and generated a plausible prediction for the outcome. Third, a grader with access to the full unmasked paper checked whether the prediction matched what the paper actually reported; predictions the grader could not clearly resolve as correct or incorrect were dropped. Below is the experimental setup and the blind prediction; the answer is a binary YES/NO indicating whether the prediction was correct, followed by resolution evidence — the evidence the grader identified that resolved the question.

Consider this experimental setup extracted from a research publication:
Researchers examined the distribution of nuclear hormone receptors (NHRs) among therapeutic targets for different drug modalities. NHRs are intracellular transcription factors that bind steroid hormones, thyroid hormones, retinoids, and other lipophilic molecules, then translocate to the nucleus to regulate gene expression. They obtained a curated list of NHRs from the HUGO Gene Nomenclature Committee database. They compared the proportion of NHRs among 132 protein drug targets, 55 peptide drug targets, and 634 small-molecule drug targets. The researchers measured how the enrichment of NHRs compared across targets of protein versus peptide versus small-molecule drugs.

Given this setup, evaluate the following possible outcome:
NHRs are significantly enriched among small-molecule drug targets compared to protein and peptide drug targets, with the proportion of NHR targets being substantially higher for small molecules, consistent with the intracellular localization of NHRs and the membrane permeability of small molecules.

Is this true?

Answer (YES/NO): NO